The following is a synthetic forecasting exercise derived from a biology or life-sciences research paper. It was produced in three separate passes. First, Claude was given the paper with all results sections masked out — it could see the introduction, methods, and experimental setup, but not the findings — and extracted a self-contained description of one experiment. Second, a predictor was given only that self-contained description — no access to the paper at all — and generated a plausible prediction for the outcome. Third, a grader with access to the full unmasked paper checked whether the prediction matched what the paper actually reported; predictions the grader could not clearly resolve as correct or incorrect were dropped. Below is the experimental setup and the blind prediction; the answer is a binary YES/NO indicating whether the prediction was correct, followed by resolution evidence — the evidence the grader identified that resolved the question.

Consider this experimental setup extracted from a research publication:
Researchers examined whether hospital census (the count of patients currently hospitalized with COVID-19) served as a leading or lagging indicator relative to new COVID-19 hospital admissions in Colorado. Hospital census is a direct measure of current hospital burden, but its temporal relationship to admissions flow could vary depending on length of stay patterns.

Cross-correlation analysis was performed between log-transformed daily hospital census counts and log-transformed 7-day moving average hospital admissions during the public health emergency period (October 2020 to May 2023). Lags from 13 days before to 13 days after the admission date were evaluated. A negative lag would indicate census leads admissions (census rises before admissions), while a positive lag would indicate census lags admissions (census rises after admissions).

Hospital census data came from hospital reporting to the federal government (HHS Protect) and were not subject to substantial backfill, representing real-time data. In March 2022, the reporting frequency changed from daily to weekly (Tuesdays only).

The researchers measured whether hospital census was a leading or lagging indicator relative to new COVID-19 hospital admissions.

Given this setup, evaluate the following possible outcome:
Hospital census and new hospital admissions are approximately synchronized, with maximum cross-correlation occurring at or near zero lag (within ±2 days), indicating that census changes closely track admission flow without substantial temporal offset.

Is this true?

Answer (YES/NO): YES